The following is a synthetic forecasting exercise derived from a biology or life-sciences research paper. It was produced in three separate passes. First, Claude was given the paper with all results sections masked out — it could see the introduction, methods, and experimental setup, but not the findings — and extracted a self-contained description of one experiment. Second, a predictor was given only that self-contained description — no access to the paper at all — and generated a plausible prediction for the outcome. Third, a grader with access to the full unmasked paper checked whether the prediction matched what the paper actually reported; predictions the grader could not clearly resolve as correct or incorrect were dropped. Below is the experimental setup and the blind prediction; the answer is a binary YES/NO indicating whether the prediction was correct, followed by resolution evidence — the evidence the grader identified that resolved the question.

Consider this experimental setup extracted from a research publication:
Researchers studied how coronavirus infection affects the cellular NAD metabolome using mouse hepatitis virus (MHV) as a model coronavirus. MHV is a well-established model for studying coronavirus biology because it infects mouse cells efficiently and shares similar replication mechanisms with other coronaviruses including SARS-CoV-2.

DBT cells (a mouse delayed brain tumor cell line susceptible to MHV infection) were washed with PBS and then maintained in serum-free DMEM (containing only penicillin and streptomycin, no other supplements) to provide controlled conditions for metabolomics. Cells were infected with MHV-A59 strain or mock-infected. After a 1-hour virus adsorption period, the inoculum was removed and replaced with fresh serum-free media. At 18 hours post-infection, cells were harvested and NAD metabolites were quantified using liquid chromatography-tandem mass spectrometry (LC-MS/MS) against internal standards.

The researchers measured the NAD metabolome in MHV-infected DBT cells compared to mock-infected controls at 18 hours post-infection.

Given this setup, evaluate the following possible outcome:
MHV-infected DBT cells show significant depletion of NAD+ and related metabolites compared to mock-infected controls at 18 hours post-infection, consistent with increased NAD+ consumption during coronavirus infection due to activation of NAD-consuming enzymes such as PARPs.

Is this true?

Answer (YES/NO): YES